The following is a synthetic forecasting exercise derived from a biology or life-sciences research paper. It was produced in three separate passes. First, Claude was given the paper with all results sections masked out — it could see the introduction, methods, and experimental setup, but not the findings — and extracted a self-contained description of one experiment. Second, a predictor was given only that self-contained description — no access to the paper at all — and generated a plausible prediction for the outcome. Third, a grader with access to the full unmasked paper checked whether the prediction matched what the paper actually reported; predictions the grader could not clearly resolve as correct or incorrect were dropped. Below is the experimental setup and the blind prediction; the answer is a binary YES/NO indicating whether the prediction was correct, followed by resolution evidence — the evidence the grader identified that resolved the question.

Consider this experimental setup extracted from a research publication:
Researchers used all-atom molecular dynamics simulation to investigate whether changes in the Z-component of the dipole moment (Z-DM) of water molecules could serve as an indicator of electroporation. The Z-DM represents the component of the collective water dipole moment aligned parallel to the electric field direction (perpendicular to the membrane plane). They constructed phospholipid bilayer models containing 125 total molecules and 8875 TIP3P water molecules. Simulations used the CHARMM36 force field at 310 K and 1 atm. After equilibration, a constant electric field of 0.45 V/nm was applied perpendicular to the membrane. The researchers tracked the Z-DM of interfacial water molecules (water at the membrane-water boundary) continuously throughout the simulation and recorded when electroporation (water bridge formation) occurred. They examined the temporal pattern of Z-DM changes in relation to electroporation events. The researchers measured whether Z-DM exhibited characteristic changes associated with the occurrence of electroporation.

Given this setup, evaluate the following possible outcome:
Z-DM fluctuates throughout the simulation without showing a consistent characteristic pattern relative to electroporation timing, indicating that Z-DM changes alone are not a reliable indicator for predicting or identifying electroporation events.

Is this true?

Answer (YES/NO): NO